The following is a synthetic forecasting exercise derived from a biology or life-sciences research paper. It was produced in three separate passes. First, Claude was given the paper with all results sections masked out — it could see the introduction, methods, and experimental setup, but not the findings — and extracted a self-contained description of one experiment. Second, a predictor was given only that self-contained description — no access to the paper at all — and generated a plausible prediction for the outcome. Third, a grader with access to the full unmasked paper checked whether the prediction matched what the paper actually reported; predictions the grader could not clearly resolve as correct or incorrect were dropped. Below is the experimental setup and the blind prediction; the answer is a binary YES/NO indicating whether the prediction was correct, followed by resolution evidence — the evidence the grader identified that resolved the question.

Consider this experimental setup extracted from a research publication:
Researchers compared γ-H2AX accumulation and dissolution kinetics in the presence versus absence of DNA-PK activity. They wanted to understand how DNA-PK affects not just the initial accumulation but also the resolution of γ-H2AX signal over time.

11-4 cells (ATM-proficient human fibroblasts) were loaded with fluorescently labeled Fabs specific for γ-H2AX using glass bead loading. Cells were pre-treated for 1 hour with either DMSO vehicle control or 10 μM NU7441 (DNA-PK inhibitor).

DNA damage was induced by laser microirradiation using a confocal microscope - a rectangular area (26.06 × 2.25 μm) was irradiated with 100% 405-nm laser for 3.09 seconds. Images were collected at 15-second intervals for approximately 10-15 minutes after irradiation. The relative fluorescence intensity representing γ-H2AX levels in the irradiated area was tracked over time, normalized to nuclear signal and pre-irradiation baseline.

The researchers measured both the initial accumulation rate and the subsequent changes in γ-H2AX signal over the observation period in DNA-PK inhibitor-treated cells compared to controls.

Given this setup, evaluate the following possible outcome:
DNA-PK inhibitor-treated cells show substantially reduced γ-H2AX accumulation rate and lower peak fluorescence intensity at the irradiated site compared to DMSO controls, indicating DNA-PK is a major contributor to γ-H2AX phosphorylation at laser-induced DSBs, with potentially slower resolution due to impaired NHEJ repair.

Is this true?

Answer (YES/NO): NO